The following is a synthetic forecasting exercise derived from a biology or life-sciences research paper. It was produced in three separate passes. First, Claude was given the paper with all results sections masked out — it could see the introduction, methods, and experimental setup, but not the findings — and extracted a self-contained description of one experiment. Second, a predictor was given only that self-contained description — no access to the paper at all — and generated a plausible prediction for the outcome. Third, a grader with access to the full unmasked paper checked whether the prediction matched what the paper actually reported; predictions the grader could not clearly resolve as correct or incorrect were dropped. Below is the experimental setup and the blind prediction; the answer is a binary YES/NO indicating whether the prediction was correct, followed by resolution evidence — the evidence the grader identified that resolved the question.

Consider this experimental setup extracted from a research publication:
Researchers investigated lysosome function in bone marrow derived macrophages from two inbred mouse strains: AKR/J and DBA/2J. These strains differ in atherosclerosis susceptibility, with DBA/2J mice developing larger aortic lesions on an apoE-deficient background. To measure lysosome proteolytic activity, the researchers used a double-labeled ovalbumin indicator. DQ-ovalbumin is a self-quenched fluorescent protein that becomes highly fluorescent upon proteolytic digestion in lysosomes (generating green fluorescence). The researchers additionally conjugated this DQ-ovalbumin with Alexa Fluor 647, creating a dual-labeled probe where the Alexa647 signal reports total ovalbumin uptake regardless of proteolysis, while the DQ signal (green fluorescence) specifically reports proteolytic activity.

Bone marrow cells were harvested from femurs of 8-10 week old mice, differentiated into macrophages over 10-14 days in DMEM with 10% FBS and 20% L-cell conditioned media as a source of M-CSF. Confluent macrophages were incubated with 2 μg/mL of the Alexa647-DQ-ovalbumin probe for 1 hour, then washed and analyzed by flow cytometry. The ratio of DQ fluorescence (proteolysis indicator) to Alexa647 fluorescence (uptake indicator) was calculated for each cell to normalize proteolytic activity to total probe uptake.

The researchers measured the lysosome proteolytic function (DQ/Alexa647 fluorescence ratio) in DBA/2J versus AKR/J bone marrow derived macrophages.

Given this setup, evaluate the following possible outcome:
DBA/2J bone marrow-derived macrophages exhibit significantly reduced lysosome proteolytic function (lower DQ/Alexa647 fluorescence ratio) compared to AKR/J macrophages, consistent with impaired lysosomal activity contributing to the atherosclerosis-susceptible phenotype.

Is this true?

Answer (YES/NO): YES